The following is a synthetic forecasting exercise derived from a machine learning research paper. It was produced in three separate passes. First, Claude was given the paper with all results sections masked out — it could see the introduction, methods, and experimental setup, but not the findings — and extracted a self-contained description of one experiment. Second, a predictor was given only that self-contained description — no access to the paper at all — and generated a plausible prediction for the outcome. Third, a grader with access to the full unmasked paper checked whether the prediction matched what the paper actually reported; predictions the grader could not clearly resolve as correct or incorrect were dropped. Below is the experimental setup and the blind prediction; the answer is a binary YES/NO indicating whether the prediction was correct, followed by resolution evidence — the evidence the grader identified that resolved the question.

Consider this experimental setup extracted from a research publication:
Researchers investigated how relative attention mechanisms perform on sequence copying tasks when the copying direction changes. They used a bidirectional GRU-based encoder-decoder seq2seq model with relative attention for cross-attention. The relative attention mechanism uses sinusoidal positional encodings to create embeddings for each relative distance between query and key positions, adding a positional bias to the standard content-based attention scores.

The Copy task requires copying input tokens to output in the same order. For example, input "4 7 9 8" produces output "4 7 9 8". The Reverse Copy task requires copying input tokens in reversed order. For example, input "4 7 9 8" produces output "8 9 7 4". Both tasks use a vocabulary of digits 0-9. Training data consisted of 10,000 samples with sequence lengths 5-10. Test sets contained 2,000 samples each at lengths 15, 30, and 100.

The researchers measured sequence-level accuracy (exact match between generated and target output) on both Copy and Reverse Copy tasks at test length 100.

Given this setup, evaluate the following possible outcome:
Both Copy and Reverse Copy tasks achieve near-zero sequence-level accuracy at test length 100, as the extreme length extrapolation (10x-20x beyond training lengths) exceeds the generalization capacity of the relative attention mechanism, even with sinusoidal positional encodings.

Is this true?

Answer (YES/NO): NO